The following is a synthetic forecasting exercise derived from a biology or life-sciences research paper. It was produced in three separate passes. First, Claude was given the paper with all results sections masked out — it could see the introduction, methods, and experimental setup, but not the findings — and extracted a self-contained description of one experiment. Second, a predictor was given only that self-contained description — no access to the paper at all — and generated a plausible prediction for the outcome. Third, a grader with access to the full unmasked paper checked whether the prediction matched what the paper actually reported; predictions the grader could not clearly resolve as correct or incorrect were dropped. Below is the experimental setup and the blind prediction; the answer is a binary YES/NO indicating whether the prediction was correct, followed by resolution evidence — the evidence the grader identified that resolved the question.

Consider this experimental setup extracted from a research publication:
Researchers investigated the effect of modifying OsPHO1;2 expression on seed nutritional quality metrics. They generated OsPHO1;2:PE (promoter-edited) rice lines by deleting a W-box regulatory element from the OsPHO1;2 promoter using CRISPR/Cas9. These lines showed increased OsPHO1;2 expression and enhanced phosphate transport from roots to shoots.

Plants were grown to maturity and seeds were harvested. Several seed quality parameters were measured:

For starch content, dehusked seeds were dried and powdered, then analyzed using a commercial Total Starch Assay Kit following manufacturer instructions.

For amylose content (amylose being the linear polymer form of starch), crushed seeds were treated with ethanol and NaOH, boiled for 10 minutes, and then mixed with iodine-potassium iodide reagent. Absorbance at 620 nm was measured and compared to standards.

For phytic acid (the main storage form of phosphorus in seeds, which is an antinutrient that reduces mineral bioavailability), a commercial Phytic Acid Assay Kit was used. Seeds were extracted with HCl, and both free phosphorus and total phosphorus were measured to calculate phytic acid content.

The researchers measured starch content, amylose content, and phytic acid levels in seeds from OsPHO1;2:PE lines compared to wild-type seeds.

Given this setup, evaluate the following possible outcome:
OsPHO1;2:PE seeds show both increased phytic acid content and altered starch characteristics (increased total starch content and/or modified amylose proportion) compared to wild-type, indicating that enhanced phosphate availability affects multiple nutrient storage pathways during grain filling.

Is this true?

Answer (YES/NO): NO